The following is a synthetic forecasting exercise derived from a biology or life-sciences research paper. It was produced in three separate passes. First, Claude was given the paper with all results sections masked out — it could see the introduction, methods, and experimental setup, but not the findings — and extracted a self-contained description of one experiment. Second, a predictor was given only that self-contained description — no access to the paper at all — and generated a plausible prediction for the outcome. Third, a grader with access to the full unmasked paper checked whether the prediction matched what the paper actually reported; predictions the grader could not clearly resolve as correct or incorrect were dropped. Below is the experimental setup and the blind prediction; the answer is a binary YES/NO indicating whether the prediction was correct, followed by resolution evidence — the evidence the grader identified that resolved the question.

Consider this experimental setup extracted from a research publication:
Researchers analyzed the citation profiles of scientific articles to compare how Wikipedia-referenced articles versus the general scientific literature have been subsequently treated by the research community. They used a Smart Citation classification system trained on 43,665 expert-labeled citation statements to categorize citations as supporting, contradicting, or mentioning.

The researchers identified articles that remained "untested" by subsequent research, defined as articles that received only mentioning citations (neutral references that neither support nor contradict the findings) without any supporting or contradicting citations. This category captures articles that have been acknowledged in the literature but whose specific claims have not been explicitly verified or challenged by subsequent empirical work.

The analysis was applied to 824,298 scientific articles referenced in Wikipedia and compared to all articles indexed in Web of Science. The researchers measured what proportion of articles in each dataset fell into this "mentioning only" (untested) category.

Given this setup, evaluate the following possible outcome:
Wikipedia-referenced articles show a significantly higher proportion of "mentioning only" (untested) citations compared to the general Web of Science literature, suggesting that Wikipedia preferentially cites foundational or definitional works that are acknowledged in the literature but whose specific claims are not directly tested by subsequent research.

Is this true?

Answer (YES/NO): NO